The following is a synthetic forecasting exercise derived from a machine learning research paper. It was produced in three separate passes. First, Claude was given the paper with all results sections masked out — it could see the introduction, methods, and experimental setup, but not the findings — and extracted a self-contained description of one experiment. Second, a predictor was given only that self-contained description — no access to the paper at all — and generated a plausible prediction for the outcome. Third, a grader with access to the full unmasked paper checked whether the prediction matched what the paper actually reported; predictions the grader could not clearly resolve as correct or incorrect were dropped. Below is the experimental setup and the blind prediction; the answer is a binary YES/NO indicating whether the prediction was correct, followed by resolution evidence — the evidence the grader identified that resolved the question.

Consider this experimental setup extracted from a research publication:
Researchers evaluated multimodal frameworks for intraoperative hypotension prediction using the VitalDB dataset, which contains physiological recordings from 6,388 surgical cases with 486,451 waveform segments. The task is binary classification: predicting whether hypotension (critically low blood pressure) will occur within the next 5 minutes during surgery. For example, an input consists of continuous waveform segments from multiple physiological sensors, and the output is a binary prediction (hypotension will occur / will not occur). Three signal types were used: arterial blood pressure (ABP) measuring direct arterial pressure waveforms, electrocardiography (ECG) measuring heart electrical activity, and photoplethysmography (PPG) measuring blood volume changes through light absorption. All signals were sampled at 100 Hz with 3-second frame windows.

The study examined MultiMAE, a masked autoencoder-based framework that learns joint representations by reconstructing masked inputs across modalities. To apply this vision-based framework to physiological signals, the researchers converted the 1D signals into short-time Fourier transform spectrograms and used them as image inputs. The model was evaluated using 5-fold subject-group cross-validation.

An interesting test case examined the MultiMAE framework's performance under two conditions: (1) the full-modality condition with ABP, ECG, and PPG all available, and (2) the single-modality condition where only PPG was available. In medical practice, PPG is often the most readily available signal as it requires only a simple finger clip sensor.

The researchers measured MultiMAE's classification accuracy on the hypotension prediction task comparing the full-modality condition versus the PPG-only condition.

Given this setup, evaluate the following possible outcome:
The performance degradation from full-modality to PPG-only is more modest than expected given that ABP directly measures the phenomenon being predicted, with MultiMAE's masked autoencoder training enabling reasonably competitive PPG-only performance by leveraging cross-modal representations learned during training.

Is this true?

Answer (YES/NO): NO